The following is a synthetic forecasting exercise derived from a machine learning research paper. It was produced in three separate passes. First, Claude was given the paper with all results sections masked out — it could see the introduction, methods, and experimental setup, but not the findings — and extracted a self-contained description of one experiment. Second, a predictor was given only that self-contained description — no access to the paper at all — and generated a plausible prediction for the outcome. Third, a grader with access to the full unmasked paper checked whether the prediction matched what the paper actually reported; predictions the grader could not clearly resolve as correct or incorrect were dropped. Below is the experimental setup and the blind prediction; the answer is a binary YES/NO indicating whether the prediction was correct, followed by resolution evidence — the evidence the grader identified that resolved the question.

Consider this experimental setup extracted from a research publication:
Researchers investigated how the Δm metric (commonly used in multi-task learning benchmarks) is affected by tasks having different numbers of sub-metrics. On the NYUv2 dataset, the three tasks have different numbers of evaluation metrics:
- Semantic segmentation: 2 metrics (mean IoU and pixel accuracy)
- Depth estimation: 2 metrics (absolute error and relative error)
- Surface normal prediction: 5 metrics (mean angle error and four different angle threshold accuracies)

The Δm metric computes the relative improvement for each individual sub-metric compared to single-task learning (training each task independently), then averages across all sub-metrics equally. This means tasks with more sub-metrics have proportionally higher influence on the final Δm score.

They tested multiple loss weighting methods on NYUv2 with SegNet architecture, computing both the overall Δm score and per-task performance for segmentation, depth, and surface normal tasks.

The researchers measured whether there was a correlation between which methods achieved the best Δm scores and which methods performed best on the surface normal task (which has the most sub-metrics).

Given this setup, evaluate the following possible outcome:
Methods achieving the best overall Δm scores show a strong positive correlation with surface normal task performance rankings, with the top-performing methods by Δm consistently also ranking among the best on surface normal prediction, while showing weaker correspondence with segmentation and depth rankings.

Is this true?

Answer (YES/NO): YES